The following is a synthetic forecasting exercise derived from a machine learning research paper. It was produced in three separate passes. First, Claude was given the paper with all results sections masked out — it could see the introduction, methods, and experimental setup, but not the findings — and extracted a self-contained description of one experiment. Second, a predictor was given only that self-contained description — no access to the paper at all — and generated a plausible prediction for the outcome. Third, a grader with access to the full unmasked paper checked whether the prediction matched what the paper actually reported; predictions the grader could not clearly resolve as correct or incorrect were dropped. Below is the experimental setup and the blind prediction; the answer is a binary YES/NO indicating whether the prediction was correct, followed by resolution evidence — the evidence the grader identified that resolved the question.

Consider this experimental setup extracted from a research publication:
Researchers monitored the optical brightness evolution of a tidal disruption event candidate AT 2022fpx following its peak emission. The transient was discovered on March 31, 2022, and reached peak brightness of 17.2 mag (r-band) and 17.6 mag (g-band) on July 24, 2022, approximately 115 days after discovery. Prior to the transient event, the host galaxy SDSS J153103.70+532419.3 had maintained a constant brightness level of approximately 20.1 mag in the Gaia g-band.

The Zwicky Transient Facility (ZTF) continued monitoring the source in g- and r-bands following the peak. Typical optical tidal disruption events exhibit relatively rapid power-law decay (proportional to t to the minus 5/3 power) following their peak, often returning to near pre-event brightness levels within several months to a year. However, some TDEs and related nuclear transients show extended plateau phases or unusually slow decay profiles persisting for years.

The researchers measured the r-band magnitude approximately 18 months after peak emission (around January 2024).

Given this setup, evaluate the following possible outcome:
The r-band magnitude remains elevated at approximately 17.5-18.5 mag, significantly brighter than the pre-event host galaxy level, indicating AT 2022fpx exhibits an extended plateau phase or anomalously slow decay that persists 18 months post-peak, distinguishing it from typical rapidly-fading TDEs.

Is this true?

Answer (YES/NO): NO